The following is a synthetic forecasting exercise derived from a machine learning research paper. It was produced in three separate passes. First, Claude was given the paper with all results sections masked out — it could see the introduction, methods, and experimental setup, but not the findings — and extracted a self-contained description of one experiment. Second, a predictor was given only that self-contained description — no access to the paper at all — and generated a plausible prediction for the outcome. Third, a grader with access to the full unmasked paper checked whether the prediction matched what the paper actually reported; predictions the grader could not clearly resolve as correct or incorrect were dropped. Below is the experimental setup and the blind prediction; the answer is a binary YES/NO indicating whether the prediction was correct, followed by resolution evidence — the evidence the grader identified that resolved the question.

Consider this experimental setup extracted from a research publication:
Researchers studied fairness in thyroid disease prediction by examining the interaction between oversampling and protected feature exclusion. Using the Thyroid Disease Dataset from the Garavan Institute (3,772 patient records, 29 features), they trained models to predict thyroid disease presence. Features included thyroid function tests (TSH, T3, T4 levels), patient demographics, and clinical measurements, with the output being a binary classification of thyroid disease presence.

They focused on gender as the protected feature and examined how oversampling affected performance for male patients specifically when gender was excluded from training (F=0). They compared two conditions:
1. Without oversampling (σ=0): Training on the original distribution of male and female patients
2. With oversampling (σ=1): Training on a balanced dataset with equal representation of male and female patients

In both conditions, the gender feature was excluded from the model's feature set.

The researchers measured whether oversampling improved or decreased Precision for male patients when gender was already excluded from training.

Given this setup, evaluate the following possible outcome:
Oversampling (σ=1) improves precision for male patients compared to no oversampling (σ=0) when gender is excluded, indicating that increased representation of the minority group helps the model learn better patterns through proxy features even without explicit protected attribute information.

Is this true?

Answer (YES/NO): NO